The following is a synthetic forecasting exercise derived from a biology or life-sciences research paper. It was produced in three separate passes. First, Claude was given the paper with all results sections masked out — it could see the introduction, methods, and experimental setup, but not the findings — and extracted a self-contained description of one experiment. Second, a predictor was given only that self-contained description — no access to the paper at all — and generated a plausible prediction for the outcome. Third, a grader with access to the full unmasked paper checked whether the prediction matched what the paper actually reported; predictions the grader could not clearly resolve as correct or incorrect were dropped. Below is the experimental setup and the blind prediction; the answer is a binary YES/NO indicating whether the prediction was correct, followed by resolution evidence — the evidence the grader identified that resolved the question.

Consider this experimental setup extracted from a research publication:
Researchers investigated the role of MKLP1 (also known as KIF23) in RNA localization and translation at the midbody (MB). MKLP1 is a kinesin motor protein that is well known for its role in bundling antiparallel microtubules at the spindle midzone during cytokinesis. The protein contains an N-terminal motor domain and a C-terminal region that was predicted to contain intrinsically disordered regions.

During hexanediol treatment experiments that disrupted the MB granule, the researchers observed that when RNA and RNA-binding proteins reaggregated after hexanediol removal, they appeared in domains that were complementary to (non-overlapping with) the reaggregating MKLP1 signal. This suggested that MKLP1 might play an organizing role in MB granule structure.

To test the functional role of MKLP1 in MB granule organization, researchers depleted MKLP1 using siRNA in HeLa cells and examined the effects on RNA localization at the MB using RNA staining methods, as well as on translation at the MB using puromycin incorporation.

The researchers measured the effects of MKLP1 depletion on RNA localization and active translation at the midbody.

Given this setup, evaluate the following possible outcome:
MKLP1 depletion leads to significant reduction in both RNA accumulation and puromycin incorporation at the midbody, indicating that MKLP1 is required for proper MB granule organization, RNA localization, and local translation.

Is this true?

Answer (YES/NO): YES